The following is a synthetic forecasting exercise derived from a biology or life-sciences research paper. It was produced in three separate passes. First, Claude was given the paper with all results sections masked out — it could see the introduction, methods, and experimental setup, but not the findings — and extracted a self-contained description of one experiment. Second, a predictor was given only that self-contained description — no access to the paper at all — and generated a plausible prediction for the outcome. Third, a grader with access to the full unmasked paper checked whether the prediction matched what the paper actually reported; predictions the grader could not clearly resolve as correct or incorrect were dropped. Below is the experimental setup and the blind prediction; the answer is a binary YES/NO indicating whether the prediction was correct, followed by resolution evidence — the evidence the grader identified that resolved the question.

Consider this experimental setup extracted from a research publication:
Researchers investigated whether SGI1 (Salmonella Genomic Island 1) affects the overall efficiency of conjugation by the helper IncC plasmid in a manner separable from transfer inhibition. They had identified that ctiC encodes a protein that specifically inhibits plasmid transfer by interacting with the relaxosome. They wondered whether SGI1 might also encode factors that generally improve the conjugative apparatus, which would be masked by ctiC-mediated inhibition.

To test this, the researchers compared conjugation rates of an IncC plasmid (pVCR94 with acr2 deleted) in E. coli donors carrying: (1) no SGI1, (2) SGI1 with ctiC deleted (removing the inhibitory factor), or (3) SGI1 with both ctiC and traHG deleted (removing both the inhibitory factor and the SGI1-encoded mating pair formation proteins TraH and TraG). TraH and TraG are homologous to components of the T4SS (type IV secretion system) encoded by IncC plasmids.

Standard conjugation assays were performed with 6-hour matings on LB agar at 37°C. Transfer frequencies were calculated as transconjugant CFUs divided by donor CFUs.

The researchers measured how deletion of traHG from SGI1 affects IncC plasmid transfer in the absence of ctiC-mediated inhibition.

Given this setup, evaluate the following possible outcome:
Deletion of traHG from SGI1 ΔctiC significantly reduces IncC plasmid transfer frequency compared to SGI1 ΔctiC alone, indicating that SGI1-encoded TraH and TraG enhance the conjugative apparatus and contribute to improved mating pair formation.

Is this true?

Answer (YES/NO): YES